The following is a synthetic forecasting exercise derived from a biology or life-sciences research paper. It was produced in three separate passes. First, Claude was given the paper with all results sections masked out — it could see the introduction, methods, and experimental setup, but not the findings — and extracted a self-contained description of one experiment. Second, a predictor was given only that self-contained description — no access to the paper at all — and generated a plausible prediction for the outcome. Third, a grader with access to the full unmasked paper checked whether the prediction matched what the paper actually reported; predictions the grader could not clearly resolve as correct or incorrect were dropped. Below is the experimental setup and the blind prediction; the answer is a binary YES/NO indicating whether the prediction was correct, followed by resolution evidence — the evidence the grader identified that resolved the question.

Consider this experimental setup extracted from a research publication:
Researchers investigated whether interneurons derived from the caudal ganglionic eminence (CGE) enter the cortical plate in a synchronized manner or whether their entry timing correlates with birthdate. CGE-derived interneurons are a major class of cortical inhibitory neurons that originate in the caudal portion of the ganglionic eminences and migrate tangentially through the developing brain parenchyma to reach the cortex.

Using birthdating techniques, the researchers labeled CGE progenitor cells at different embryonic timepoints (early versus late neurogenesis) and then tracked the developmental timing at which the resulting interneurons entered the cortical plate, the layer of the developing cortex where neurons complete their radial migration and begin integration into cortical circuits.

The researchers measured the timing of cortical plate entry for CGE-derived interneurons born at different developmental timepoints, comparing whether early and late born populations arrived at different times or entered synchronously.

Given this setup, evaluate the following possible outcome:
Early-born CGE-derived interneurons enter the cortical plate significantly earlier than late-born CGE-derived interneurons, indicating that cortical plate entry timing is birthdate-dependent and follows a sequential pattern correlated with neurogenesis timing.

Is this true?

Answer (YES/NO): NO